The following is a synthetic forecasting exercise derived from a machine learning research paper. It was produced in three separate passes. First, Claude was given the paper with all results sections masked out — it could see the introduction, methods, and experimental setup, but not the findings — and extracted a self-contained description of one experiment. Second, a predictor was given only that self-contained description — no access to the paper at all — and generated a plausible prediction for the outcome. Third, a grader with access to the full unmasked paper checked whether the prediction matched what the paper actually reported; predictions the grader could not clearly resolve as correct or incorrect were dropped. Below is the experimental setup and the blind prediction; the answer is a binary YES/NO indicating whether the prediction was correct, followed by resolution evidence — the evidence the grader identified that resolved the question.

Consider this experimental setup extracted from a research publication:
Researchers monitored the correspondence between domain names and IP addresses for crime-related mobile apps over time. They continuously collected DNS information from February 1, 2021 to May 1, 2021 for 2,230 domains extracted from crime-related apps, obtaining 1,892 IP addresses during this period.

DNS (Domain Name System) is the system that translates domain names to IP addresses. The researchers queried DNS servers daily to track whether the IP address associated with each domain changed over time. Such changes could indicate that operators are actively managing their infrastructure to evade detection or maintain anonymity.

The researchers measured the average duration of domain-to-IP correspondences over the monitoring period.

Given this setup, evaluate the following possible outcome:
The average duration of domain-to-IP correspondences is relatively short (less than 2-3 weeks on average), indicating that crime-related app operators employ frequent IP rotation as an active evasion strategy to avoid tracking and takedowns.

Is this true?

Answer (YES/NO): YES